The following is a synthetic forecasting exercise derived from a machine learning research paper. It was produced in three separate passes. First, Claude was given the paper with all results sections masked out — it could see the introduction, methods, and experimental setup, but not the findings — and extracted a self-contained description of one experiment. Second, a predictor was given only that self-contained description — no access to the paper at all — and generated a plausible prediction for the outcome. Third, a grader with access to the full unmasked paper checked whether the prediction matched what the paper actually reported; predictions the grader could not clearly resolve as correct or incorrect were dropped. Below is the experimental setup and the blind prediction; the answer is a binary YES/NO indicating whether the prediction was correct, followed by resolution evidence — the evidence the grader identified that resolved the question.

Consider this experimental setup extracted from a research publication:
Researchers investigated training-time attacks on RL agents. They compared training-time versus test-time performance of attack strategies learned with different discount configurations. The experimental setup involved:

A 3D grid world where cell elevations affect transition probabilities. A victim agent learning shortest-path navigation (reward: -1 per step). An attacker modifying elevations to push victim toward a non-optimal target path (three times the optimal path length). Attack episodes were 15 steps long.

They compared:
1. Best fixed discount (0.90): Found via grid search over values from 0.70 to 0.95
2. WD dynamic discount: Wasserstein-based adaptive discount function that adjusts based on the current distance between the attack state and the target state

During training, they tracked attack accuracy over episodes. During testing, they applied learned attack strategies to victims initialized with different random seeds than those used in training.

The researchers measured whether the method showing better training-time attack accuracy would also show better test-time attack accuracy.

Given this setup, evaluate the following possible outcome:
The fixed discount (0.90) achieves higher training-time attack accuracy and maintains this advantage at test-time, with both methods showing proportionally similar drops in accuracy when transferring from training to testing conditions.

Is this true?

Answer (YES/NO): NO